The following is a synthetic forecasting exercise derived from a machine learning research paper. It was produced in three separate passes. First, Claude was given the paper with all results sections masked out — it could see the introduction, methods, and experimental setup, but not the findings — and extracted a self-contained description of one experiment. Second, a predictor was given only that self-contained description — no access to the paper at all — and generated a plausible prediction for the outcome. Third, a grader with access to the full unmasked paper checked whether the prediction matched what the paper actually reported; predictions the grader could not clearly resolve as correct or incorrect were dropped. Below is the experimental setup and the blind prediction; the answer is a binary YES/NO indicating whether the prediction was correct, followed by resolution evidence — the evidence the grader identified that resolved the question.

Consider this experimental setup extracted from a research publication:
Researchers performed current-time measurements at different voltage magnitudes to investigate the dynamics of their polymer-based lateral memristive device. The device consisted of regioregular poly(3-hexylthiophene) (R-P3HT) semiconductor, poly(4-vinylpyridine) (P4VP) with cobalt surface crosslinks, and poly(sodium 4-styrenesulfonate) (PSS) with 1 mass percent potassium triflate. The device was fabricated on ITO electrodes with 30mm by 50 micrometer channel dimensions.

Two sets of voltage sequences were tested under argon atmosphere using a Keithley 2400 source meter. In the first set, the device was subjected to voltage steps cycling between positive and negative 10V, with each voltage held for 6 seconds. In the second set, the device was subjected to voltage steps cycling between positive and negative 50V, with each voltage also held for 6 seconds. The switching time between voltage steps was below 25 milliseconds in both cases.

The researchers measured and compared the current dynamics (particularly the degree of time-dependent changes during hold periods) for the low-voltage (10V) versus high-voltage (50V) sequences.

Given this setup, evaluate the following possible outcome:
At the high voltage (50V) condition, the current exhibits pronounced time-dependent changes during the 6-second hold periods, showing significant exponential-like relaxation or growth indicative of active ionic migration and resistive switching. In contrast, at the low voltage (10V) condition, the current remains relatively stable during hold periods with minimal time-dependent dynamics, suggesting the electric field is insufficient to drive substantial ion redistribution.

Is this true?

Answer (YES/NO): YES